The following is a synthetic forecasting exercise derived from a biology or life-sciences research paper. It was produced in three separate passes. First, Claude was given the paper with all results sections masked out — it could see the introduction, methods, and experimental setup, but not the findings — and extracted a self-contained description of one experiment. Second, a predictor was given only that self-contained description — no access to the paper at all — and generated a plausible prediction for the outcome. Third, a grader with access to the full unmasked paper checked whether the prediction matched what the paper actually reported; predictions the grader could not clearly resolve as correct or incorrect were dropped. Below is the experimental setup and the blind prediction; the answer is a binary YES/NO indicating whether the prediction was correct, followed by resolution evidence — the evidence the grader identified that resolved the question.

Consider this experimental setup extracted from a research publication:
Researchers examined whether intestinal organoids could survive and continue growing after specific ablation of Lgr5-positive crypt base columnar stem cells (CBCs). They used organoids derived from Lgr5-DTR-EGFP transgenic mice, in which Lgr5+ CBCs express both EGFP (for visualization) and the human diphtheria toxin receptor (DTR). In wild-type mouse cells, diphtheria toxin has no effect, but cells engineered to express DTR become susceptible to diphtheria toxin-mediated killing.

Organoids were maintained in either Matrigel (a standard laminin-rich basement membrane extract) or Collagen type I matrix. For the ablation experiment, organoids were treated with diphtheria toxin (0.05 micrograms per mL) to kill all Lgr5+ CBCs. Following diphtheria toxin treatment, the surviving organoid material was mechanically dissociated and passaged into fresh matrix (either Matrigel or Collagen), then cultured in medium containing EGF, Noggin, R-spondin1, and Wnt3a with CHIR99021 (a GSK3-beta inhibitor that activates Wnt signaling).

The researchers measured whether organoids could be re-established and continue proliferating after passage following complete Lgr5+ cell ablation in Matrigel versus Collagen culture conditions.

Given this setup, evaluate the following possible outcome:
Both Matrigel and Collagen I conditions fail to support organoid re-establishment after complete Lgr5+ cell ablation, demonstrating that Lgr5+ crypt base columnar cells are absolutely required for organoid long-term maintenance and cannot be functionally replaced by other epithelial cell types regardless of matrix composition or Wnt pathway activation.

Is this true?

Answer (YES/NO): NO